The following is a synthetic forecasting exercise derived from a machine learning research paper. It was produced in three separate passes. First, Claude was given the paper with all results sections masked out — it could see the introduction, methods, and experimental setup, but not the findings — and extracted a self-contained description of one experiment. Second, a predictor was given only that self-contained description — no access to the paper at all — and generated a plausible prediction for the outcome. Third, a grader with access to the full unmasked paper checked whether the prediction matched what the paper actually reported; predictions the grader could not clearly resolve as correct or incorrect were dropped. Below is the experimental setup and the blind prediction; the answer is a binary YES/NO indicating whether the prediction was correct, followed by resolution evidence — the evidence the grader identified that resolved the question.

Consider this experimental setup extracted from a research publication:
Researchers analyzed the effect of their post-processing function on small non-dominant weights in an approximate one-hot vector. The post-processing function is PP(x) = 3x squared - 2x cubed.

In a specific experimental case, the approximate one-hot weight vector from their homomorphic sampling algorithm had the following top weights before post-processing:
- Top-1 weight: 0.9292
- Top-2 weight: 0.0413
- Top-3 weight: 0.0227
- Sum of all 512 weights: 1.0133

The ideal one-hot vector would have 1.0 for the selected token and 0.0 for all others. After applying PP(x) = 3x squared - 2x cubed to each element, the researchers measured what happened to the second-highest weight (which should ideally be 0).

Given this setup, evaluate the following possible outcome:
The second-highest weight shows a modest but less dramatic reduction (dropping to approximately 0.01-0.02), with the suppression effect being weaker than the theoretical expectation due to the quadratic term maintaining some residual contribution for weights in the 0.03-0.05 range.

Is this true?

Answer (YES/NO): NO